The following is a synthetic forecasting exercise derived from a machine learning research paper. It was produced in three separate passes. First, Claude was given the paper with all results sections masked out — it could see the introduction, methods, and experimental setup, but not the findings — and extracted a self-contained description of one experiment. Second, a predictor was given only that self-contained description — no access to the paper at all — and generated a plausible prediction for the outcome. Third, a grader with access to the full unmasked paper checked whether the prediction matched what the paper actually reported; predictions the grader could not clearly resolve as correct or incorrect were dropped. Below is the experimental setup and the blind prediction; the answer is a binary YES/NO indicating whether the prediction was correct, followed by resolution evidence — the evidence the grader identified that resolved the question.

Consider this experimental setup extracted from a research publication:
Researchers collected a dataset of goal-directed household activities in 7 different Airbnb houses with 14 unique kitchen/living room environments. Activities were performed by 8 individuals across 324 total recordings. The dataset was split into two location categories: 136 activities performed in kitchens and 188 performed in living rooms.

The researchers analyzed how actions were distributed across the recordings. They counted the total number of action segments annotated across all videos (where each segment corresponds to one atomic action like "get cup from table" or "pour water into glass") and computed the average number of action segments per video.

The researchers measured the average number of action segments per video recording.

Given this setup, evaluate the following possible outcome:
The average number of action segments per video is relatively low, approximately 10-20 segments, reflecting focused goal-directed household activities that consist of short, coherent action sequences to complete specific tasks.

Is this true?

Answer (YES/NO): NO